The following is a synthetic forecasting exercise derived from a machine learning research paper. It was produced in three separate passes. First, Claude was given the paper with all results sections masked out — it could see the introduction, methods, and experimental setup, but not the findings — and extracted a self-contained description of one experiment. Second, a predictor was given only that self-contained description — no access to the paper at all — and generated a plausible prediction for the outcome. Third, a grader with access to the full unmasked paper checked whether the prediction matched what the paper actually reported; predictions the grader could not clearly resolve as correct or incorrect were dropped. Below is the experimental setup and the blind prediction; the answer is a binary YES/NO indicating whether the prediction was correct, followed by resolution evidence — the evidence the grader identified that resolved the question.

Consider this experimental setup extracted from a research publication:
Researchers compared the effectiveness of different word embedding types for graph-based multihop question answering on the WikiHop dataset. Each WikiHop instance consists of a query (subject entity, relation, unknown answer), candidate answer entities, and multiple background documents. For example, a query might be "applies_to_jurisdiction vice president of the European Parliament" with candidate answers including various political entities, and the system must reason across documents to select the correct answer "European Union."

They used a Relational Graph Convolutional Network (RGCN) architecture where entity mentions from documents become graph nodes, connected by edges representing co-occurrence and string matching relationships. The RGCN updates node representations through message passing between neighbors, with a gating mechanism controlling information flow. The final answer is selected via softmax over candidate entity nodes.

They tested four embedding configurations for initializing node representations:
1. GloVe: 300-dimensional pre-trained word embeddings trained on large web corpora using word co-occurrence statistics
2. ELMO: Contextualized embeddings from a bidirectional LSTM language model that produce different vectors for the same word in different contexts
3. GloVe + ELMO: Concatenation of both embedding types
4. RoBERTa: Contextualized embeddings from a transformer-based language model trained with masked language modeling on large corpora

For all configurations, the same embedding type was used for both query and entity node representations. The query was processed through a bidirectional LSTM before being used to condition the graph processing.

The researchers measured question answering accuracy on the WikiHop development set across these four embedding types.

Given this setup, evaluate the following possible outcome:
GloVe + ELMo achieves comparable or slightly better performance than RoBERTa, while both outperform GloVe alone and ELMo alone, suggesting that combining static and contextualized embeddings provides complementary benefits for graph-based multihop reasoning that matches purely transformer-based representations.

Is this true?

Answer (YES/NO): NO